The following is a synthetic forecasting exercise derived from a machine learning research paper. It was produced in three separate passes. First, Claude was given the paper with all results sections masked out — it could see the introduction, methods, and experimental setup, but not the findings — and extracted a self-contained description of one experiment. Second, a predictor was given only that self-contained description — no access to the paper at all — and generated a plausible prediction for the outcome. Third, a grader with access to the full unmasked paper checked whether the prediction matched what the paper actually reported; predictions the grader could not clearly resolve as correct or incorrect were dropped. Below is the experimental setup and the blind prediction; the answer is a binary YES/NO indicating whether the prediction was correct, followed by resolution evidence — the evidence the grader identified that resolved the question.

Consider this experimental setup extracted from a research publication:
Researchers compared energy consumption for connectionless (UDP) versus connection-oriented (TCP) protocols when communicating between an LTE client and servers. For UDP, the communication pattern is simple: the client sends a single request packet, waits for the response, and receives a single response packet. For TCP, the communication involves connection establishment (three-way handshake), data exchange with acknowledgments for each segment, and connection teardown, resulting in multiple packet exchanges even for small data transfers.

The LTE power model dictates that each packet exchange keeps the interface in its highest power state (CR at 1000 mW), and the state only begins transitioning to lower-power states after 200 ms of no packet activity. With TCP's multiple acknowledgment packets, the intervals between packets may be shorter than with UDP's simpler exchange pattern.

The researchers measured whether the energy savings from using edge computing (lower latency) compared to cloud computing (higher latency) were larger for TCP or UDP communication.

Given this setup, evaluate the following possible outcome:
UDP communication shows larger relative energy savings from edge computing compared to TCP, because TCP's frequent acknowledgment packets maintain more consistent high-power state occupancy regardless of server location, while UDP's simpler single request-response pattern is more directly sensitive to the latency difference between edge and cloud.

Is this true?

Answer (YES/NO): NO